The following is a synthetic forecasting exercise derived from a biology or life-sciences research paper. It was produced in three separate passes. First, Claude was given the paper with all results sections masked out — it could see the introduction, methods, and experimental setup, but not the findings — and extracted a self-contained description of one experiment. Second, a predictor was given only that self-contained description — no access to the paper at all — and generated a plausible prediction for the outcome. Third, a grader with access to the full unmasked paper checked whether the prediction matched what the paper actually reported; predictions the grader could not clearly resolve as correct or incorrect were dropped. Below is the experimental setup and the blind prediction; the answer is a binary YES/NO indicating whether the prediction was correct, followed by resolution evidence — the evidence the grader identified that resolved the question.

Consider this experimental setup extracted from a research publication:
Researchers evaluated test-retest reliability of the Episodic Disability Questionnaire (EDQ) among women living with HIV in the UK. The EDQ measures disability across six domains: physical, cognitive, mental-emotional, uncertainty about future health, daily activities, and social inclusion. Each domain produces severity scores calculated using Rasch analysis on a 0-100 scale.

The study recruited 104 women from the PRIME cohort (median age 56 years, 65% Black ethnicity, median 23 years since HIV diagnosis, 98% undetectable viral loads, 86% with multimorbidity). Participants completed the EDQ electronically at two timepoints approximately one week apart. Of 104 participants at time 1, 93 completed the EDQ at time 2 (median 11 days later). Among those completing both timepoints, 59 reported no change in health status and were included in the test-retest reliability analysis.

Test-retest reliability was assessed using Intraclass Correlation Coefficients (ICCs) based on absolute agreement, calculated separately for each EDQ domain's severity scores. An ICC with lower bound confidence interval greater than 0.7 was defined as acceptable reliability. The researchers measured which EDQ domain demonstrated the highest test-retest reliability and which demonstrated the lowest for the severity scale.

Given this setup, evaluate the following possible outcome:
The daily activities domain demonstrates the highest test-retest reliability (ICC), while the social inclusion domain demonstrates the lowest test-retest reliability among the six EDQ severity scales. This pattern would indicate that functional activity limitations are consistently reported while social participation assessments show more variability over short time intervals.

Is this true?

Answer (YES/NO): NO